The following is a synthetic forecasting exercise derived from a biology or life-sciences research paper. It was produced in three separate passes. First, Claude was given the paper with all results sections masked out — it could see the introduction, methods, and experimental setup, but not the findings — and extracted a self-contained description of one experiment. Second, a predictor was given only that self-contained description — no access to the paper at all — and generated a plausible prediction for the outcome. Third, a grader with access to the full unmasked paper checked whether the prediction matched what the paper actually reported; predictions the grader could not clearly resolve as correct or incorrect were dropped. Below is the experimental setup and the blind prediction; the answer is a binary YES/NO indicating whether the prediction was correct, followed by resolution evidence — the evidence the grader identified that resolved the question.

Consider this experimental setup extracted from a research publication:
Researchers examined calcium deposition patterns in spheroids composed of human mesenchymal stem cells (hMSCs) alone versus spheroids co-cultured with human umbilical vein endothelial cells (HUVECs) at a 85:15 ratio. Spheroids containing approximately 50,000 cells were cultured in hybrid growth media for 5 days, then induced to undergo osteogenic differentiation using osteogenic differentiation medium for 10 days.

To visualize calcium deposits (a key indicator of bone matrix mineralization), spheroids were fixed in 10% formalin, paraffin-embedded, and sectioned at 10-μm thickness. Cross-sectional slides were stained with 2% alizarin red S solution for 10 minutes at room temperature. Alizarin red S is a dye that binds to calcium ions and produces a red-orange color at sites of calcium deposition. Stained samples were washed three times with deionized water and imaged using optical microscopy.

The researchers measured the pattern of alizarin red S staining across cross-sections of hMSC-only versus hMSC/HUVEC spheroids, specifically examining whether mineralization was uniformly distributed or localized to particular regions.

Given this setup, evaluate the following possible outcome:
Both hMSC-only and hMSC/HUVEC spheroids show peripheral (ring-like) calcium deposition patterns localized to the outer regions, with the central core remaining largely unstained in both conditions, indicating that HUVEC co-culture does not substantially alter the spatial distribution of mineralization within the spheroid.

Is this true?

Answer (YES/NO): NO